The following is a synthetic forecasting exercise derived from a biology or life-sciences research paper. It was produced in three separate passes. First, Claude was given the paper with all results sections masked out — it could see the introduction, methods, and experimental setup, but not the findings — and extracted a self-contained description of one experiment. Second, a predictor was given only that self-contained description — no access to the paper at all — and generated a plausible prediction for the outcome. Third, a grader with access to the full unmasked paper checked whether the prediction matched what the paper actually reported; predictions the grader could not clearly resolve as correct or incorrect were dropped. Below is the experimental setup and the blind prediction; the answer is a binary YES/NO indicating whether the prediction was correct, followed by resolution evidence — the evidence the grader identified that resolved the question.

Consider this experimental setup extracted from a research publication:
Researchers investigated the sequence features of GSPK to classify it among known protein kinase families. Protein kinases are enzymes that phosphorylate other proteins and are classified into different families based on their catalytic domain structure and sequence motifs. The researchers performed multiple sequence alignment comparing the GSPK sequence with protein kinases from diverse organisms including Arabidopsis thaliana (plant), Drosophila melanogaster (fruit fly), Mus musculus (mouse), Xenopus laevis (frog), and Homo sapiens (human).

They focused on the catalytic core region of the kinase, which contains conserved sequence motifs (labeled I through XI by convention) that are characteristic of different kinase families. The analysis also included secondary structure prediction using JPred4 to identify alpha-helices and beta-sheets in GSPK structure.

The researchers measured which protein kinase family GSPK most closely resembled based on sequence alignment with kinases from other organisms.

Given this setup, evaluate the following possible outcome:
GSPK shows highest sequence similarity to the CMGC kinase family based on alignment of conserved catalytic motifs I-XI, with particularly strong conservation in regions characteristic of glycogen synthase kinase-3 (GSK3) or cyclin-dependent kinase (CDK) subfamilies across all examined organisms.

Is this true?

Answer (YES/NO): NO